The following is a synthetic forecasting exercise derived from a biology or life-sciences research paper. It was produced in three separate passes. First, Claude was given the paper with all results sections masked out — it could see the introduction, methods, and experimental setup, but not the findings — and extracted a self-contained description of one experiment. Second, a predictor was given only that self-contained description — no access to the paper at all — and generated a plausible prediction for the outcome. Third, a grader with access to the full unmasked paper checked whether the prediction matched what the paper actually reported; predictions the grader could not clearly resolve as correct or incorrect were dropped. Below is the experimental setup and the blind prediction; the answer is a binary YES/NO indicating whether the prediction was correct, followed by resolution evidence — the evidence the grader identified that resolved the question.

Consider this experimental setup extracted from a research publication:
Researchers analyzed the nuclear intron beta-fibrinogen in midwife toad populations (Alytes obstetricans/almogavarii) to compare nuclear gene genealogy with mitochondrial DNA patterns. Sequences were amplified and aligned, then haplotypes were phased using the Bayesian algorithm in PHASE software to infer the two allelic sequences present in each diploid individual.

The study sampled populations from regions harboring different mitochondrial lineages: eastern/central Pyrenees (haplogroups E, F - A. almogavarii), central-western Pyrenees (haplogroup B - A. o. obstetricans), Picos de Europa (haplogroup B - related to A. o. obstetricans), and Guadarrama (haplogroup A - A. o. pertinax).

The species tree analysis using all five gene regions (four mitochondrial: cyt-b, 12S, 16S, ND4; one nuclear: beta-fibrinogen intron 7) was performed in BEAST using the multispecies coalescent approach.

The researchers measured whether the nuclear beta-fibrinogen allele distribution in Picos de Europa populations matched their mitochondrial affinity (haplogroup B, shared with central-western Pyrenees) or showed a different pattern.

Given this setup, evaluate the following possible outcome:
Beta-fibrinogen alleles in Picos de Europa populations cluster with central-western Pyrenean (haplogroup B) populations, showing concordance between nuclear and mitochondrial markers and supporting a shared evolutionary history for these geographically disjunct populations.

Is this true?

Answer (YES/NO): NO